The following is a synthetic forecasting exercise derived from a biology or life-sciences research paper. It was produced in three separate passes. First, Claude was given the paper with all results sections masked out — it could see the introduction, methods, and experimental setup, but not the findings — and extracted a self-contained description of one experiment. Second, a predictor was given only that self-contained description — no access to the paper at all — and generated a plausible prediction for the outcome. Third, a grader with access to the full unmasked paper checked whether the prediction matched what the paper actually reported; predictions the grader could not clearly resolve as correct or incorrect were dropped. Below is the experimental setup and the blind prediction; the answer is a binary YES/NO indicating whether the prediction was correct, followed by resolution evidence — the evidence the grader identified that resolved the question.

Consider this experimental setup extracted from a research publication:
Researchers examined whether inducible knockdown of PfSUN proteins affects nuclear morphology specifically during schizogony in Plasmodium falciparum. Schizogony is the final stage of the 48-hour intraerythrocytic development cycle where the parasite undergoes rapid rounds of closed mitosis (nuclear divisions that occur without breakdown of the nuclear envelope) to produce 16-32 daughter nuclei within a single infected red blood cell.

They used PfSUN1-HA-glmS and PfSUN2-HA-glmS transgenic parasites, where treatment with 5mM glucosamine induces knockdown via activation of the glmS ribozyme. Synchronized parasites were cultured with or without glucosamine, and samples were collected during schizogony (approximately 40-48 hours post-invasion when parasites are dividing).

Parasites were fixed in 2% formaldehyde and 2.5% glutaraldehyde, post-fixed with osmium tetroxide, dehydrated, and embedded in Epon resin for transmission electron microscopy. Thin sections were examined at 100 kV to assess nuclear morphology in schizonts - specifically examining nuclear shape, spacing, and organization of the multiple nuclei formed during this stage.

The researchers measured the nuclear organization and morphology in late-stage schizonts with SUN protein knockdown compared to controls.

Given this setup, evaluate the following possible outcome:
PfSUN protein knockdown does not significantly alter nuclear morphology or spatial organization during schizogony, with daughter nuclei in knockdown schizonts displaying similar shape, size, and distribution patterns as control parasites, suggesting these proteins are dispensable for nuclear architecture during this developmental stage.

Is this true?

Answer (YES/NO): NO